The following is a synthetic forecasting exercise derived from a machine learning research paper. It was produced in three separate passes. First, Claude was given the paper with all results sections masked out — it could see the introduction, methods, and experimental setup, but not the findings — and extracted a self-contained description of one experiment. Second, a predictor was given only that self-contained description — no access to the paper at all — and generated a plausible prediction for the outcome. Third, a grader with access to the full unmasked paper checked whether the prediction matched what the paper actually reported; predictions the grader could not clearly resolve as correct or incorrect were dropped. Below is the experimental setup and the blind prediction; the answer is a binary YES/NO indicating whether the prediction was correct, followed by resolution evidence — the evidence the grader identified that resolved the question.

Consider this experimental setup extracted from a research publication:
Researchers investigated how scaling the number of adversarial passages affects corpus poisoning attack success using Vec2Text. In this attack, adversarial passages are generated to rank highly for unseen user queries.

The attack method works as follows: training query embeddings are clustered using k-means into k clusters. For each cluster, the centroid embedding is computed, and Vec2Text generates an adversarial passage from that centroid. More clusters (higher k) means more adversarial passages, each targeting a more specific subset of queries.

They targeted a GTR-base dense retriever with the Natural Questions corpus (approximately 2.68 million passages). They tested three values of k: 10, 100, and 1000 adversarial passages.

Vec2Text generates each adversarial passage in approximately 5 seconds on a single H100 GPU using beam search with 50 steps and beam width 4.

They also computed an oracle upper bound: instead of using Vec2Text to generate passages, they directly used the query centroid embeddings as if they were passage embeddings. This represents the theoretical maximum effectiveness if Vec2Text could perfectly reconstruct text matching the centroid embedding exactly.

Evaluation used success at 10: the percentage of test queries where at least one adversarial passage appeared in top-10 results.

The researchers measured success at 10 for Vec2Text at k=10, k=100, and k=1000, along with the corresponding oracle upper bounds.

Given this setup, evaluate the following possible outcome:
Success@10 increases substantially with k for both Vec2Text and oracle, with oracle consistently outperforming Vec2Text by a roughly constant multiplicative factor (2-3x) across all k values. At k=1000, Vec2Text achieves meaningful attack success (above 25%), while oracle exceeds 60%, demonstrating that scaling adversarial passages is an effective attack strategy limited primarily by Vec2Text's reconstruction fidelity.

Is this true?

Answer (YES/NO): NO